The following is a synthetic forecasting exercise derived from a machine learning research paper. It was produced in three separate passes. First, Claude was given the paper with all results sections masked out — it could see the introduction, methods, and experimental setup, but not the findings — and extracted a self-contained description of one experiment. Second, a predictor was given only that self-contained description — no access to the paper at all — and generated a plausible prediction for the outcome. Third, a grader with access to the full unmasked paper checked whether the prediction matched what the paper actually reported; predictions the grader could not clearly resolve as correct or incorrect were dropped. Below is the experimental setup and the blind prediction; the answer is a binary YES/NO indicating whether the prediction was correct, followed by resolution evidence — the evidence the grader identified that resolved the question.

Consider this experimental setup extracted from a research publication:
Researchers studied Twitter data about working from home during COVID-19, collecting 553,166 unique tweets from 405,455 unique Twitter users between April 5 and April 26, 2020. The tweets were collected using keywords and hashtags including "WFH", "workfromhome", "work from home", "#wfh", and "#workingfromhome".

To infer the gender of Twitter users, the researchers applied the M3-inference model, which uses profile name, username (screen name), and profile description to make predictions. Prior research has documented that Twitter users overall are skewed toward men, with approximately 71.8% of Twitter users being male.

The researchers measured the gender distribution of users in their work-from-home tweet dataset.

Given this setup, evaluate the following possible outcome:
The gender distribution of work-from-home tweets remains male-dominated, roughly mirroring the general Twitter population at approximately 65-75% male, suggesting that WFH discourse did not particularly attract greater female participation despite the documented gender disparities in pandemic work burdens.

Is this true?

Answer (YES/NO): NO